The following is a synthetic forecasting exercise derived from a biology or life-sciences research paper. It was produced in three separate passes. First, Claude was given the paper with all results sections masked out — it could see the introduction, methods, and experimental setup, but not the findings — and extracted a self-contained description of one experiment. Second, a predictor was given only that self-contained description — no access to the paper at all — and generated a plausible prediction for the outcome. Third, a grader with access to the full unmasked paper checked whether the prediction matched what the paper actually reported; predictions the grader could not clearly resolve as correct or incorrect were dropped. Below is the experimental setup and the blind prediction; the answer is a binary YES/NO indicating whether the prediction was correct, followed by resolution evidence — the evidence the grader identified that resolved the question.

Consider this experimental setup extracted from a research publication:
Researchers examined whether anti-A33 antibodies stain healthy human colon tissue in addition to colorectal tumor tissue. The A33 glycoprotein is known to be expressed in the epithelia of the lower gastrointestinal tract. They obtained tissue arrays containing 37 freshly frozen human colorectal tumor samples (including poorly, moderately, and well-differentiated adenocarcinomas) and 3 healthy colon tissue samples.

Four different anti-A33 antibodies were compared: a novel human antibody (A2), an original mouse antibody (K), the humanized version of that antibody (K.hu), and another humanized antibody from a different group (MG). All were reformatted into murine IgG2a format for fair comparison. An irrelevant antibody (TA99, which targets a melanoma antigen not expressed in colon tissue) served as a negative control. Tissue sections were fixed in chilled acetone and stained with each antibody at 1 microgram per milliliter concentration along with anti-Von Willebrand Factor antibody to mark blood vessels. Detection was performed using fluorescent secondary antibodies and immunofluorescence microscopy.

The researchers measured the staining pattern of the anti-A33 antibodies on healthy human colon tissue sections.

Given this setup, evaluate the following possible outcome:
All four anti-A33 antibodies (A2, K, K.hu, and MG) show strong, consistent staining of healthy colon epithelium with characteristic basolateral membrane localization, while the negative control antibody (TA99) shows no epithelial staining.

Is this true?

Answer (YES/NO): NO